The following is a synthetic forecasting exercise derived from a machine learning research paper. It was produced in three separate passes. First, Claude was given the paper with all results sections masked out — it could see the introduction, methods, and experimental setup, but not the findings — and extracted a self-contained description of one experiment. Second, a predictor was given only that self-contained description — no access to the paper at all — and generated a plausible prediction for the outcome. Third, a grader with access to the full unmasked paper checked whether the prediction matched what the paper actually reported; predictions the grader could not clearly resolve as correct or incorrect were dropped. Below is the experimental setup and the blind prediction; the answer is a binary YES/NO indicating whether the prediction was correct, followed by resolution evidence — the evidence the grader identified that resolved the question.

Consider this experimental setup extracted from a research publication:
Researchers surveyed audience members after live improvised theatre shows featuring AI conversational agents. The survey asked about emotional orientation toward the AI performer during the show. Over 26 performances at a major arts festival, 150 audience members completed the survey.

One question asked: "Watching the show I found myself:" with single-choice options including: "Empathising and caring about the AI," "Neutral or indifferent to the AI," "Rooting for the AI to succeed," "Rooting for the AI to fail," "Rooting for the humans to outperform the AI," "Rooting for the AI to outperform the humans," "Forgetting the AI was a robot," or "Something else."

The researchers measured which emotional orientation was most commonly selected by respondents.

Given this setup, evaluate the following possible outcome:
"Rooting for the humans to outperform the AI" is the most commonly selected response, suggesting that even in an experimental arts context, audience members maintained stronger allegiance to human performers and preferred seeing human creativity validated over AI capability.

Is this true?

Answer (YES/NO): NO